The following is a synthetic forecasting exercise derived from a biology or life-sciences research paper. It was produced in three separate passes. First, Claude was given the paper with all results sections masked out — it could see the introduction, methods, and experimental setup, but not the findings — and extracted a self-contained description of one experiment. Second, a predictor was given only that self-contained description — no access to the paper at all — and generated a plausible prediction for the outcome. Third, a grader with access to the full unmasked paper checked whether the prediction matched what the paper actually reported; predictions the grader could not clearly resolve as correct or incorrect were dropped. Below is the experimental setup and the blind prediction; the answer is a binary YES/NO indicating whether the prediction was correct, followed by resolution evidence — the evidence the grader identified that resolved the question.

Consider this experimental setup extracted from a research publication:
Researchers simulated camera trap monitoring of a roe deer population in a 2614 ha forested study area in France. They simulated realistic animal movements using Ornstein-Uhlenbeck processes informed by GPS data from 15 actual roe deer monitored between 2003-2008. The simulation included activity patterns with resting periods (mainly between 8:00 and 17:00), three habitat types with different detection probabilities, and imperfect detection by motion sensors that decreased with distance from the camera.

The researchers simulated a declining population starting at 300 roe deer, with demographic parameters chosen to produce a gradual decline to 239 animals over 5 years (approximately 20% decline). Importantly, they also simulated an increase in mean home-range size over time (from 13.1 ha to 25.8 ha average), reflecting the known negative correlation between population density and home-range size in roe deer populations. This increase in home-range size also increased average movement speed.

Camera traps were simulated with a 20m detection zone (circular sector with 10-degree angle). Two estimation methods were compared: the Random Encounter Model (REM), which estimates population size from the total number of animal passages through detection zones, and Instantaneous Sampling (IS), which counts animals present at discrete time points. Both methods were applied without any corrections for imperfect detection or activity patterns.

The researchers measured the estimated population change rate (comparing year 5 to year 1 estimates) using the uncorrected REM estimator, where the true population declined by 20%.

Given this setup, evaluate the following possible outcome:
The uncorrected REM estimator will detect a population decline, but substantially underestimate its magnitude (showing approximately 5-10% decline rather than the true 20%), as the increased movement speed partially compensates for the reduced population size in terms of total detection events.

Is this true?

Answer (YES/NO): NO